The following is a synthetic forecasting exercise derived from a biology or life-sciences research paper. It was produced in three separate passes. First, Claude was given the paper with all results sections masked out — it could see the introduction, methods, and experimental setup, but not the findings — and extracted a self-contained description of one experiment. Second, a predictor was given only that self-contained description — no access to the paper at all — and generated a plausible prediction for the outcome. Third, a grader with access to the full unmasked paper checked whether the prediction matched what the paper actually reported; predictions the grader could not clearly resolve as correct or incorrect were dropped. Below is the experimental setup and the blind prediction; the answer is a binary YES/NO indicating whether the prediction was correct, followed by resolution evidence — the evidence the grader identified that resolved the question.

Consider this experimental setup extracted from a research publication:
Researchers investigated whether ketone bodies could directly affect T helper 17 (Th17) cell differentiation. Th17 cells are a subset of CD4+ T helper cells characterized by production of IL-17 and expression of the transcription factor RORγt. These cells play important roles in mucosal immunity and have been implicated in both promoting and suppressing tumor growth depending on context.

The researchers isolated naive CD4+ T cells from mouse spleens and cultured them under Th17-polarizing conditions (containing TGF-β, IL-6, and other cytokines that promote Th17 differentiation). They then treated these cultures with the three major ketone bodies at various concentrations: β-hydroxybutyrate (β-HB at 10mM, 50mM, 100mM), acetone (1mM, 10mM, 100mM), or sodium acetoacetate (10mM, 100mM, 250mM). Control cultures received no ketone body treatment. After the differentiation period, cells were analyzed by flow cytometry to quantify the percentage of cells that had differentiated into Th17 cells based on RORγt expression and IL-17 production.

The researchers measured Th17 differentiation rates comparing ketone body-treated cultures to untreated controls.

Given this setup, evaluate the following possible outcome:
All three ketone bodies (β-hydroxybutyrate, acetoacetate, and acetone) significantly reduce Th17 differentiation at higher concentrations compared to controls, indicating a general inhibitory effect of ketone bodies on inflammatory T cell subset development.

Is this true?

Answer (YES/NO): NO